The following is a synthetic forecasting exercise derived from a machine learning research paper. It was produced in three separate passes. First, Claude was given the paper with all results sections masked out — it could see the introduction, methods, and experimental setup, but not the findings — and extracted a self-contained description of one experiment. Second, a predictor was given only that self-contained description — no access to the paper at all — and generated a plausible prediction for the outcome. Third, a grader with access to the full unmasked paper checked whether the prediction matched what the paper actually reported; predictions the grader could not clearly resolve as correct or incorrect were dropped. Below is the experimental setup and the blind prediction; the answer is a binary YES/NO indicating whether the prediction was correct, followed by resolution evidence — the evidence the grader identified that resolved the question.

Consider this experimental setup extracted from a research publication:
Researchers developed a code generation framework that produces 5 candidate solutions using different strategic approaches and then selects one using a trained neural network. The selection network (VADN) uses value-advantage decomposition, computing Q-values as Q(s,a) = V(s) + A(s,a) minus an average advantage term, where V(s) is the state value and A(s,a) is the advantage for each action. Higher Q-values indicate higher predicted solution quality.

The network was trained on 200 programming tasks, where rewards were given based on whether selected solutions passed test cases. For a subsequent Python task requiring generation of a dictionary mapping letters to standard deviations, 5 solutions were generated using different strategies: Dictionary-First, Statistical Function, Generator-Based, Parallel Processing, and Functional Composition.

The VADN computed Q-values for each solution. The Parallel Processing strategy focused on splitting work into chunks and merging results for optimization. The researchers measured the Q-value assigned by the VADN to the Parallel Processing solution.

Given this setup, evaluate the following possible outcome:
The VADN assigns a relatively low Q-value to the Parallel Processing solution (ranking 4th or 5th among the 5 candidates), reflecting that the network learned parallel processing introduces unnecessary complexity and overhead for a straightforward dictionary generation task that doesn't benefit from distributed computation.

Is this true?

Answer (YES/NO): YES